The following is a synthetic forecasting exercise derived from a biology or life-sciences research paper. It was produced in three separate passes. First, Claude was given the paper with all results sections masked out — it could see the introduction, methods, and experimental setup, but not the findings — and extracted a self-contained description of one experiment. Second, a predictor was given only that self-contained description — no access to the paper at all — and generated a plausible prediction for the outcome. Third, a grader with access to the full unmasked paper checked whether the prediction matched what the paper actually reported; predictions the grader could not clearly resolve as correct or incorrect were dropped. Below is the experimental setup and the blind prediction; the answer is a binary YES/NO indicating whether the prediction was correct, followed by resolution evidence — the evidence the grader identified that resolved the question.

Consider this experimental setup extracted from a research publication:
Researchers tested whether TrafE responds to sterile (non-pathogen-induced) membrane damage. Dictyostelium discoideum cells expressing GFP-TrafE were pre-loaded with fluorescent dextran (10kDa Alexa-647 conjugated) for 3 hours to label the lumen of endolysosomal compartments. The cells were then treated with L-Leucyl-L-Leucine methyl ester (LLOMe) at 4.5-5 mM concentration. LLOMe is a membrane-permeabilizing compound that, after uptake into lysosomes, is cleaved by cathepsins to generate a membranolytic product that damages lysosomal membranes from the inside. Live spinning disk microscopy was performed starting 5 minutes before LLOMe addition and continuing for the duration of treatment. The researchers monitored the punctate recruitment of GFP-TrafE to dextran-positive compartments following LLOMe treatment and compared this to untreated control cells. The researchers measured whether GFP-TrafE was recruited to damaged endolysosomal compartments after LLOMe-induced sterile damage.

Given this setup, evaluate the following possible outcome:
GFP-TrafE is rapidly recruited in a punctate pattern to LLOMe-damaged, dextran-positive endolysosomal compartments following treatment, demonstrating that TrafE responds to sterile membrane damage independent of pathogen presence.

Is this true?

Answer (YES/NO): YES